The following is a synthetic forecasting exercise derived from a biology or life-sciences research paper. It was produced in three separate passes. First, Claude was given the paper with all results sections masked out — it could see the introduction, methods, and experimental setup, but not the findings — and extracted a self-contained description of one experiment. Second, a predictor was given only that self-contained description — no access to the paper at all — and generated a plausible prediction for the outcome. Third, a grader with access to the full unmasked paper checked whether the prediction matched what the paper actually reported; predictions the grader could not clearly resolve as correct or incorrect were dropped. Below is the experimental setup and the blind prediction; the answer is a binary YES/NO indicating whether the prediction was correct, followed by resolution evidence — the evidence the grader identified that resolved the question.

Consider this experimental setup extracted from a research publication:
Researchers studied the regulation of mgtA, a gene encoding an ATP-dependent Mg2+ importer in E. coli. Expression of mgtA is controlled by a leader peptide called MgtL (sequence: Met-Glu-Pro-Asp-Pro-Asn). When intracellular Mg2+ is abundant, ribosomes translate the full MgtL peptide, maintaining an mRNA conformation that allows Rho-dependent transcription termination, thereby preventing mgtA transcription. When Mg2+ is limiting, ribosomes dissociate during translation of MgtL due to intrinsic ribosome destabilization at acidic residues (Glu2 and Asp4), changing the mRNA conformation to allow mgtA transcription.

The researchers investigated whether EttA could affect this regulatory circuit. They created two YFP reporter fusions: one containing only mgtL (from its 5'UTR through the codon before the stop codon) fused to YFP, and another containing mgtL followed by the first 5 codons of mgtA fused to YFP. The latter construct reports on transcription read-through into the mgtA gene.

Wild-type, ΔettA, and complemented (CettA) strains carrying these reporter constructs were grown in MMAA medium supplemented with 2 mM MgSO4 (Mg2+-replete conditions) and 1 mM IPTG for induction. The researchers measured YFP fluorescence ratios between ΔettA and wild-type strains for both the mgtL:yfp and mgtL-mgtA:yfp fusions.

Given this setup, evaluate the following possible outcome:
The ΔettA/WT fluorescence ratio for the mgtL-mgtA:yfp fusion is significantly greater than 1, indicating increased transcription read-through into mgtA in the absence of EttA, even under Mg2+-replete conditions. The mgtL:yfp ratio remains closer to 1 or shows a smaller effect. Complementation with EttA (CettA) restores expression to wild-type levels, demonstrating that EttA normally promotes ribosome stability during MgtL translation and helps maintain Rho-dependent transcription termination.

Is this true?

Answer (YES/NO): NO